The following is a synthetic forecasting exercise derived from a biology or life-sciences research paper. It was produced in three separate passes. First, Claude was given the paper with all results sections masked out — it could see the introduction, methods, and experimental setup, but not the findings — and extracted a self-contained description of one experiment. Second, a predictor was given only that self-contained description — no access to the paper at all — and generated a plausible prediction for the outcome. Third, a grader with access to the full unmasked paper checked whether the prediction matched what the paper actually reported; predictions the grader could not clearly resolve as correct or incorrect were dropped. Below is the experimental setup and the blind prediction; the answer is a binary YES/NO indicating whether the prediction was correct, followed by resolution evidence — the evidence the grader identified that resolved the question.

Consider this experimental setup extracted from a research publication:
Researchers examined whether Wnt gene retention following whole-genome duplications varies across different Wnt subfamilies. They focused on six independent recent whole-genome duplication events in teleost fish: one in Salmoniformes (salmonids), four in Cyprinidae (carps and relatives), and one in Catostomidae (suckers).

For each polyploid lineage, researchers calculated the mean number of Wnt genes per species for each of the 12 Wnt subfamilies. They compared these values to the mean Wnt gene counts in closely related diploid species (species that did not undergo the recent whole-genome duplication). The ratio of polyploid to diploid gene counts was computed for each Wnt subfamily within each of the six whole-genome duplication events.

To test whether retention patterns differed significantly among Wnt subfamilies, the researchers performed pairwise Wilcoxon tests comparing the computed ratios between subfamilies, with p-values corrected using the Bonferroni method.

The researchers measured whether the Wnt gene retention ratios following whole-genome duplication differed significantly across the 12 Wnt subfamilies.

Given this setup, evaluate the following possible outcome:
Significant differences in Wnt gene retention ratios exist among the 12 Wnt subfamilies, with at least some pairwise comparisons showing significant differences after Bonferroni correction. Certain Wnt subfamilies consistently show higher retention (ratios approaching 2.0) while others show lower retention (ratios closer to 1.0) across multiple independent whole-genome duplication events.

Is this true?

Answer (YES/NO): NO